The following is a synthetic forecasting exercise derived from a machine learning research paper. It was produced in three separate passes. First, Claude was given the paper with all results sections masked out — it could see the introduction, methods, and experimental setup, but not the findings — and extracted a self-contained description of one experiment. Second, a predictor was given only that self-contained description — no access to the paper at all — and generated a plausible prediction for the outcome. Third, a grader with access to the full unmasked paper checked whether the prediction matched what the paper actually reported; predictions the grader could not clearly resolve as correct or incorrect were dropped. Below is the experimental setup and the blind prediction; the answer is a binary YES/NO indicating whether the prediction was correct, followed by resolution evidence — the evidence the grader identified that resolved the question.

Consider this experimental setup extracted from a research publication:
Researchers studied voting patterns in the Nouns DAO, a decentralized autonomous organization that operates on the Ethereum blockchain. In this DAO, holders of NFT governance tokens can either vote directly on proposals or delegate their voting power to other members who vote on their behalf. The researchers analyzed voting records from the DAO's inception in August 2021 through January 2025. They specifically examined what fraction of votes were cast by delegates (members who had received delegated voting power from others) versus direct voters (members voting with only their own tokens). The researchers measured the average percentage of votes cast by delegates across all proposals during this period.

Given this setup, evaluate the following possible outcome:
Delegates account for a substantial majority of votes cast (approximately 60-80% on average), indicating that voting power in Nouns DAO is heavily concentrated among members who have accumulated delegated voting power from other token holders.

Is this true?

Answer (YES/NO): YES